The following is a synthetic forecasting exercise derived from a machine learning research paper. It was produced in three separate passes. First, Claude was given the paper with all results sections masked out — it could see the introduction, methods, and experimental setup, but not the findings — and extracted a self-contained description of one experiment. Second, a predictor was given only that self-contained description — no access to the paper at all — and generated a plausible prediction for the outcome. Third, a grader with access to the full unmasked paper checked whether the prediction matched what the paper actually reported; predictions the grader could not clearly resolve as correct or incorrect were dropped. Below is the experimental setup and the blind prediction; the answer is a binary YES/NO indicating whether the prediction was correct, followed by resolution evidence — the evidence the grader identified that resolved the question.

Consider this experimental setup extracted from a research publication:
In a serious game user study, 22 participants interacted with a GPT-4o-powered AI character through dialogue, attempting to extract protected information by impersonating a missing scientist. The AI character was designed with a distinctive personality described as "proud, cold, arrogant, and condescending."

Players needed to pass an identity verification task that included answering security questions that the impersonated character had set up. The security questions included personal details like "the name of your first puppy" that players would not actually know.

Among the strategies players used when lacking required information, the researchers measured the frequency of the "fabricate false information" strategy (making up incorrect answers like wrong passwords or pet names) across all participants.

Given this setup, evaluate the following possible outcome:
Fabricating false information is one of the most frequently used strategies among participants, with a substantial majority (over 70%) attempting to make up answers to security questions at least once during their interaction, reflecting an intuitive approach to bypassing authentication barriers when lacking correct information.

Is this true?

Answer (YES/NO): NO